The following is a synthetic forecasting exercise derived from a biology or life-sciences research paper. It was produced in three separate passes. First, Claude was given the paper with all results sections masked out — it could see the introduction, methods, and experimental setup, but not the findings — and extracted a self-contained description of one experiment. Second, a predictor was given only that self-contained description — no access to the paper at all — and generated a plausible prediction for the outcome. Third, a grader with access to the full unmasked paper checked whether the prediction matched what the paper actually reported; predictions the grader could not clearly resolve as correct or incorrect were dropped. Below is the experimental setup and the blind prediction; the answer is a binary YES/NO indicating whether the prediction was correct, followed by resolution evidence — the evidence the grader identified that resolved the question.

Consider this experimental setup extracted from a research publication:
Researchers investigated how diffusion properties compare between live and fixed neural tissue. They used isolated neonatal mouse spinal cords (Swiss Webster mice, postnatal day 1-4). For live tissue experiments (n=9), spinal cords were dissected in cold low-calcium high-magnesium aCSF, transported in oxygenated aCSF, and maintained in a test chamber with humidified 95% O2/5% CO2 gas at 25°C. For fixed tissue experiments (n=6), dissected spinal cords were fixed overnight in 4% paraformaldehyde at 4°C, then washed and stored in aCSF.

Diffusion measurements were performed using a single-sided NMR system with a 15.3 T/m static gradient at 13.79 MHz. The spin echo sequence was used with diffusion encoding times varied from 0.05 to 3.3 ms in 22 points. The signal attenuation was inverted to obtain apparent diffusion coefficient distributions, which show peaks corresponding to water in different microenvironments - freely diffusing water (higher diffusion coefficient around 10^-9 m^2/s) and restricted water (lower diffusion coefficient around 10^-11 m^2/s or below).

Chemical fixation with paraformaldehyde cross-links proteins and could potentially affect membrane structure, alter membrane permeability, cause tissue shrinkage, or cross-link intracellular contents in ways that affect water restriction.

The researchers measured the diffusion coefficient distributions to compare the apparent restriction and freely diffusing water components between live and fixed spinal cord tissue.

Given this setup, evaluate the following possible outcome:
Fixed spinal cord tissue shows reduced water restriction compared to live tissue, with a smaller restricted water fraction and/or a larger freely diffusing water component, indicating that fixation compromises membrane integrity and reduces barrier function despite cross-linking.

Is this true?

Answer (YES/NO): NO